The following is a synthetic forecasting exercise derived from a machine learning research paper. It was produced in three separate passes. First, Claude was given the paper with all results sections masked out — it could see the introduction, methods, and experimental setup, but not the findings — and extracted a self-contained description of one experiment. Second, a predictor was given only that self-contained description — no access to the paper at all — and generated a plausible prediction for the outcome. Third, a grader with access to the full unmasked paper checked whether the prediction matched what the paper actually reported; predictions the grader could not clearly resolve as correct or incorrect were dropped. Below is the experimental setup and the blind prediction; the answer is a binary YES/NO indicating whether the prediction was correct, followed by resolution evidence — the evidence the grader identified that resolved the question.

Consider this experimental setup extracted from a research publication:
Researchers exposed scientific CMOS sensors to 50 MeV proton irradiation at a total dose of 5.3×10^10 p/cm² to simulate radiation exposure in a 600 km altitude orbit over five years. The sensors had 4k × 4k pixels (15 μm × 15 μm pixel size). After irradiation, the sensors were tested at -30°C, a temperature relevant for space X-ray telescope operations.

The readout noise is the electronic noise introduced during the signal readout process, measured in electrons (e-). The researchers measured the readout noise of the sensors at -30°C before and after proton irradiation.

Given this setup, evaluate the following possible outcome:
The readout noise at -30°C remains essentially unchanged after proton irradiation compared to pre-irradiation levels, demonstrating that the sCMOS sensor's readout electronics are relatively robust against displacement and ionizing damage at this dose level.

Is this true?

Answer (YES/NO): YES